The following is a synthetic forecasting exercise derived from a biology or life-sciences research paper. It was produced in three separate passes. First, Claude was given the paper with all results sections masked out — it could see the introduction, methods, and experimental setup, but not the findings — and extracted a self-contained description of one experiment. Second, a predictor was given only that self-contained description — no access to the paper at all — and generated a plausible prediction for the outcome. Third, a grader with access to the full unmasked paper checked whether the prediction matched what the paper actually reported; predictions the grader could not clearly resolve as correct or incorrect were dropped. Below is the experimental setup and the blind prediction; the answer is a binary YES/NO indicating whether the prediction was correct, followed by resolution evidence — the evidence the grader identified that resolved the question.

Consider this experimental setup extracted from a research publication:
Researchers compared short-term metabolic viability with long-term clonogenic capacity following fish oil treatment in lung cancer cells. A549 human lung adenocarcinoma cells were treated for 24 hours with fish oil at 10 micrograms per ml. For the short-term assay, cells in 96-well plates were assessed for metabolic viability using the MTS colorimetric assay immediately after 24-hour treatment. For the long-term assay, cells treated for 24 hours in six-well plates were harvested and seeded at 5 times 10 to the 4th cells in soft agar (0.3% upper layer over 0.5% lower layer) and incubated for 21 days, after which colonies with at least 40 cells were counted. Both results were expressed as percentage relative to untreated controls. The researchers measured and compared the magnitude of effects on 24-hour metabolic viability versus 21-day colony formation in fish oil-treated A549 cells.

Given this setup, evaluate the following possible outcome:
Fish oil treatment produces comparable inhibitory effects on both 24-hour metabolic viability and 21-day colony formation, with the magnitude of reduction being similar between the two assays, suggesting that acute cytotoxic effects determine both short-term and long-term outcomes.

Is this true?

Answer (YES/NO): NO